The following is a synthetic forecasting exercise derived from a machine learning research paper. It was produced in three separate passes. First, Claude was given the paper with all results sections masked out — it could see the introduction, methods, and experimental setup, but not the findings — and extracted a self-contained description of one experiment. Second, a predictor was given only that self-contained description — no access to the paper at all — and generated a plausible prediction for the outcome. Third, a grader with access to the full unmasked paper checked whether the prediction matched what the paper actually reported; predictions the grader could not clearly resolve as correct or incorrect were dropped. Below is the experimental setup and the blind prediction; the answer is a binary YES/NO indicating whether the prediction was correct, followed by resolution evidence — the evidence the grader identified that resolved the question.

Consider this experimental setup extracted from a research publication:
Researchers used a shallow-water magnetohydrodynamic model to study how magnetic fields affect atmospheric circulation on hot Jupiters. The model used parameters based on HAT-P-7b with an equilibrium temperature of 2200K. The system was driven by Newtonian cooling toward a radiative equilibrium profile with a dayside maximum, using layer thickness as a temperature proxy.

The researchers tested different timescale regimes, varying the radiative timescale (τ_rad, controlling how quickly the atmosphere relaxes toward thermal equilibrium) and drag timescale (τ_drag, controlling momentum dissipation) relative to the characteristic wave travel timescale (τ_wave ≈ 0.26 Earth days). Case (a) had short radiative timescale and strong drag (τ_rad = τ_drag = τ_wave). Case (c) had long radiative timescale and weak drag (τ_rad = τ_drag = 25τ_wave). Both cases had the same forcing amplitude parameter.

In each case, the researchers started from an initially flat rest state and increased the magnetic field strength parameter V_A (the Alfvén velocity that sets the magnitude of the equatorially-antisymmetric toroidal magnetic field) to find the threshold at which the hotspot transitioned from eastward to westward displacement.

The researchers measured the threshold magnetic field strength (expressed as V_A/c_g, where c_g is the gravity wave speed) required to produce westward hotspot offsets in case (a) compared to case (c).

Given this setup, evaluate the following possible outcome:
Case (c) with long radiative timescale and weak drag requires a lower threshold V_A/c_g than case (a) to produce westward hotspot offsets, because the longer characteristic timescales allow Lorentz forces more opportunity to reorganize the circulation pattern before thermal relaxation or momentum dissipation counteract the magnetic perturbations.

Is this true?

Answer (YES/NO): YES